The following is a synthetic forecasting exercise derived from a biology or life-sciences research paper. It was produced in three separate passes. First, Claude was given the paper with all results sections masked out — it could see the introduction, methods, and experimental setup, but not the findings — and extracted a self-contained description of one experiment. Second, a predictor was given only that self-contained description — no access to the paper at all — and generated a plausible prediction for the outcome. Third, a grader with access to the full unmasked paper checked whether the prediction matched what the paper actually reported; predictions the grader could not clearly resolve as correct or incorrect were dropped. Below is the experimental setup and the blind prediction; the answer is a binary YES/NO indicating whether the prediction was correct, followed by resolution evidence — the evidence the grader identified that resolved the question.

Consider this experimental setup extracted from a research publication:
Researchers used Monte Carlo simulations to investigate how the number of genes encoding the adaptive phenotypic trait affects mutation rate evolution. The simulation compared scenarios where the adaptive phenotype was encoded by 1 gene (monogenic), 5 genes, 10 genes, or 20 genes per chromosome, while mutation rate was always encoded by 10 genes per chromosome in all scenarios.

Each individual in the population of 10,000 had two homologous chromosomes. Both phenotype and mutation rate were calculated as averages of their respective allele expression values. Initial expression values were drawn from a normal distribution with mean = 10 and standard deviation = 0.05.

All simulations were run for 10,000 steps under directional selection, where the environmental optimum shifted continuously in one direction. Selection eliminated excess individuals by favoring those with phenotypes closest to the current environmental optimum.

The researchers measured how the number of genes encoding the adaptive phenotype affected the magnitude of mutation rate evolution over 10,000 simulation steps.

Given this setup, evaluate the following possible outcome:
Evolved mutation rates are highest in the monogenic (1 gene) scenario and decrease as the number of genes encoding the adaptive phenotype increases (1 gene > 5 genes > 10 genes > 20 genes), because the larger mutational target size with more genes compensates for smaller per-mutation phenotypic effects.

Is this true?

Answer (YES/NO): NO